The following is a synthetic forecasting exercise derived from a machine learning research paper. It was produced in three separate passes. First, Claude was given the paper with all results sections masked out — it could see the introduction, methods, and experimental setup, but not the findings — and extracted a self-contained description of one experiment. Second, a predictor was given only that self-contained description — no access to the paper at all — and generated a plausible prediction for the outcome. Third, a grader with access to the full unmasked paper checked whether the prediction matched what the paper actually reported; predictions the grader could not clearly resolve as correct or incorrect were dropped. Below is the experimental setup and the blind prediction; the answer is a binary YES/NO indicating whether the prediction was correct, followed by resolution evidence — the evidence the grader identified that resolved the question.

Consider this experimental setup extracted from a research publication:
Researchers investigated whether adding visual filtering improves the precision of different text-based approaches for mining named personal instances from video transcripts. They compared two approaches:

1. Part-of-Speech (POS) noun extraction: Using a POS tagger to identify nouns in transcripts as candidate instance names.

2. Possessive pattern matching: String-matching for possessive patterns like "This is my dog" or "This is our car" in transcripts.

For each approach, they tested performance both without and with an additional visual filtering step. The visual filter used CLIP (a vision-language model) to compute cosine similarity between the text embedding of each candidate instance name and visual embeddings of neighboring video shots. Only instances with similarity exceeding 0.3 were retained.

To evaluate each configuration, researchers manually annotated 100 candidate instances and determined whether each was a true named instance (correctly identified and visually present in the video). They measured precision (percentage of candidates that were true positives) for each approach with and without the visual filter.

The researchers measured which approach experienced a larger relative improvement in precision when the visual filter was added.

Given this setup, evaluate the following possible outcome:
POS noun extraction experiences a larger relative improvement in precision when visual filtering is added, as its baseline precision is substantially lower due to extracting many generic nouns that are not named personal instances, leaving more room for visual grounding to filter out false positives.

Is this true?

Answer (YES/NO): YES